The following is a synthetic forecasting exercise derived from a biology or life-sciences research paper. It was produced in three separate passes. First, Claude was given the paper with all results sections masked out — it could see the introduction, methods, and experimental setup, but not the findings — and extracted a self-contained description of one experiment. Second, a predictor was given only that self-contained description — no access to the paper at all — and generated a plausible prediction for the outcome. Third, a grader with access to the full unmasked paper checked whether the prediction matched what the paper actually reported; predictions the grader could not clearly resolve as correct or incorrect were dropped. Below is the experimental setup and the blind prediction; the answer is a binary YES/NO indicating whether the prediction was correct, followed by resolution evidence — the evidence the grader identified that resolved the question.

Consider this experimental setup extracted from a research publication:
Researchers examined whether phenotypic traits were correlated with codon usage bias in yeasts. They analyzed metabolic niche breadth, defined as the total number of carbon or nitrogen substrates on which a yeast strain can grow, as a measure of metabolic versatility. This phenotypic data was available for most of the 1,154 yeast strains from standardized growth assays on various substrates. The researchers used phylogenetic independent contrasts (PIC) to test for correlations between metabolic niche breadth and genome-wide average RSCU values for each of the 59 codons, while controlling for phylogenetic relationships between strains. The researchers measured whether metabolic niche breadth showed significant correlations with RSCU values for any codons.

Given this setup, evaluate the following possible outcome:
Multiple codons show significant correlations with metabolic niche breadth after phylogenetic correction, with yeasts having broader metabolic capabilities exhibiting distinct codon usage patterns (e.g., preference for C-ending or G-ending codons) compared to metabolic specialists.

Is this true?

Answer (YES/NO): NO